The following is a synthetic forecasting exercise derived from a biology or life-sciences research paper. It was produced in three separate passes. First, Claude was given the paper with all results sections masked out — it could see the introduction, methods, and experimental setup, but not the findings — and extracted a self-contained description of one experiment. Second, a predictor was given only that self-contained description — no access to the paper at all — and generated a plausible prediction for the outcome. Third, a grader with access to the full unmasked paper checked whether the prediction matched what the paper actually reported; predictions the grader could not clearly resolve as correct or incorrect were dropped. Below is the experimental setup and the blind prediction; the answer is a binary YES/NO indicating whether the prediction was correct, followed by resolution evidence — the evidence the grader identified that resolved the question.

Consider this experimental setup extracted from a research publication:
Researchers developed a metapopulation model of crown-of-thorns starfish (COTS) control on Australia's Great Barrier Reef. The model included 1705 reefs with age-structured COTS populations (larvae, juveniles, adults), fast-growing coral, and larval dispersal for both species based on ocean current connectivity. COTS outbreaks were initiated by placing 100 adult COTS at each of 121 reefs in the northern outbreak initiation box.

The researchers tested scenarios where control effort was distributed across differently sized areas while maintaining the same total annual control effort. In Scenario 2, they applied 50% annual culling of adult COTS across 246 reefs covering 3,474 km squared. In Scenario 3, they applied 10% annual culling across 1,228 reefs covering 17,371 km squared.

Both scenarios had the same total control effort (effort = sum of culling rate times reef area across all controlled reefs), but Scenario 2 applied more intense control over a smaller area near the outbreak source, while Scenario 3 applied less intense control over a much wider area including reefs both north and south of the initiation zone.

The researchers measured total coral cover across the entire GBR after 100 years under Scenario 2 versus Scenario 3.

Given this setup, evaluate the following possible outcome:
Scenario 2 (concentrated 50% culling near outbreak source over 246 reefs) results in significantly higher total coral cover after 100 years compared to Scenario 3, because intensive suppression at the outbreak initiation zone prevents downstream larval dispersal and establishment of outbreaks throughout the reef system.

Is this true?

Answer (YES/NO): YES